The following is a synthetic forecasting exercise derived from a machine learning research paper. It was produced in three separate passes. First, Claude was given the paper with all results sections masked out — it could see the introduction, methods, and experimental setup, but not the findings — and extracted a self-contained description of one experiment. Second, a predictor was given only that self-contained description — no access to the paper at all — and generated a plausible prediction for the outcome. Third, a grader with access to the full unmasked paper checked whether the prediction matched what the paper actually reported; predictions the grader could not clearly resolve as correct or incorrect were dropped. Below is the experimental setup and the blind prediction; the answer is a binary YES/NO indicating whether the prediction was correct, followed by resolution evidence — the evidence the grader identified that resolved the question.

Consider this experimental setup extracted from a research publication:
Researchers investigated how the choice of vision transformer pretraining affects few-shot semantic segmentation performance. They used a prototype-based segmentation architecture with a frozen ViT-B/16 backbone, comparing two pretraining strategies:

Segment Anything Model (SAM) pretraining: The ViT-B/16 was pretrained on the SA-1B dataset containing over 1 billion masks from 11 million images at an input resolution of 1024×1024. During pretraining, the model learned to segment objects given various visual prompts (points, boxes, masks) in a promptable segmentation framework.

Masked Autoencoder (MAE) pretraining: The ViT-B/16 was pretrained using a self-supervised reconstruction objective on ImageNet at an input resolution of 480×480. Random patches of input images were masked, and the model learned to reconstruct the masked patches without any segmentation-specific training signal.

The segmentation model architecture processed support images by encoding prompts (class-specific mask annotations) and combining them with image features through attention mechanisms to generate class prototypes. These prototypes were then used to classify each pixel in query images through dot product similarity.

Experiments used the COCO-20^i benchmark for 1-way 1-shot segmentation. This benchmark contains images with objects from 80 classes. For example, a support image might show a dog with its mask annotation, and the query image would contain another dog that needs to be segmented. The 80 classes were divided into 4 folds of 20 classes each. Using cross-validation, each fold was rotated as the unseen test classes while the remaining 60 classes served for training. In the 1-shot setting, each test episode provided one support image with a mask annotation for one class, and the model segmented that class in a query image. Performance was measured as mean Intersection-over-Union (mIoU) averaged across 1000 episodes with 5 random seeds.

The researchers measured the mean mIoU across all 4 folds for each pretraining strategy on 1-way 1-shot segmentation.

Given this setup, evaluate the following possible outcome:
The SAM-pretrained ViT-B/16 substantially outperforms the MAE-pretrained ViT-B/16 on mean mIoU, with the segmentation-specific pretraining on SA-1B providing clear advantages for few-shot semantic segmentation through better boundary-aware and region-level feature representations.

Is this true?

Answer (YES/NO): YES